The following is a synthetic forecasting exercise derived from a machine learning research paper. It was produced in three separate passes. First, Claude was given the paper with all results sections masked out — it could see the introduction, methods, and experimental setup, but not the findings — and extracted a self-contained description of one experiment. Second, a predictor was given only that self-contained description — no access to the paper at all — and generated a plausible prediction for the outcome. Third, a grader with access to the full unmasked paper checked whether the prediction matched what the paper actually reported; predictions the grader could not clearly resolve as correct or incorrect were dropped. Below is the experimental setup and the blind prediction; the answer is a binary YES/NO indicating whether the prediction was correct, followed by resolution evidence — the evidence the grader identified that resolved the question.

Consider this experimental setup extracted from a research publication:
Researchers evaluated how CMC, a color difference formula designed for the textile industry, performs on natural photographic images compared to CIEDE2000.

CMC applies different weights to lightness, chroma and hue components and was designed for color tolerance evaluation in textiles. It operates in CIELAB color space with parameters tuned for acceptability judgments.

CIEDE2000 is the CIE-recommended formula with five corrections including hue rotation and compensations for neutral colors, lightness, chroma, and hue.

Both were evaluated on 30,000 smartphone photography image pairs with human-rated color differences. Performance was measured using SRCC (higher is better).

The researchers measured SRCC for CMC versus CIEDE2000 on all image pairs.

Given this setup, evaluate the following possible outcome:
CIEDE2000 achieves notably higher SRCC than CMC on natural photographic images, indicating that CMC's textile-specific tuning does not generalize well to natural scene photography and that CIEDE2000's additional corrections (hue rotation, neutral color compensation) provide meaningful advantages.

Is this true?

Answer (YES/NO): YES